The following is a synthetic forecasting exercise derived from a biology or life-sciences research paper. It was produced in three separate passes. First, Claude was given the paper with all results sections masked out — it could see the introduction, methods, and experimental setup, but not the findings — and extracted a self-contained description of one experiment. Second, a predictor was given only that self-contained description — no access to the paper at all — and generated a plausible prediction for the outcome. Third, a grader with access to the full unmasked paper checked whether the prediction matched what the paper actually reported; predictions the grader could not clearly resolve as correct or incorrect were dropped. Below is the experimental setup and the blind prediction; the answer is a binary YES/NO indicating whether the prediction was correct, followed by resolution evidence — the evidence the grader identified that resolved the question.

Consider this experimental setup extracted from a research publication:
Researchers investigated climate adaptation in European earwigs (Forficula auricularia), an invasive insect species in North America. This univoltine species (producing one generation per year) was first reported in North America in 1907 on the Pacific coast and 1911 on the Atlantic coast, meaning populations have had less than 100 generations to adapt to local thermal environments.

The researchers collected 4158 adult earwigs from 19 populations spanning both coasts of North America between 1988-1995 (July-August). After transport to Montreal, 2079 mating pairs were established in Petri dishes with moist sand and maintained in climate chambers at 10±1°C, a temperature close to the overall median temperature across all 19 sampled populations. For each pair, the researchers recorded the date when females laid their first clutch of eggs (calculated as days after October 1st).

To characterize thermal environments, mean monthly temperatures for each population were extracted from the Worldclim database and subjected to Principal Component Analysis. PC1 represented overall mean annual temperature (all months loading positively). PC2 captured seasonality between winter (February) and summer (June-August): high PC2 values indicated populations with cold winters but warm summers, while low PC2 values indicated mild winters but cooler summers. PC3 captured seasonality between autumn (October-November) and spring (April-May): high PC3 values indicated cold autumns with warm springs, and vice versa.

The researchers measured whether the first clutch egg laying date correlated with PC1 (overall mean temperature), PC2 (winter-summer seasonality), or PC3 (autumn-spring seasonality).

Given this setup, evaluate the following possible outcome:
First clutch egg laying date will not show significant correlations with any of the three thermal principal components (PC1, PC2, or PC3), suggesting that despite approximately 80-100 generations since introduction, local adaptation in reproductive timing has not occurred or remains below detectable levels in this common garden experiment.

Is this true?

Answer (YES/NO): NO